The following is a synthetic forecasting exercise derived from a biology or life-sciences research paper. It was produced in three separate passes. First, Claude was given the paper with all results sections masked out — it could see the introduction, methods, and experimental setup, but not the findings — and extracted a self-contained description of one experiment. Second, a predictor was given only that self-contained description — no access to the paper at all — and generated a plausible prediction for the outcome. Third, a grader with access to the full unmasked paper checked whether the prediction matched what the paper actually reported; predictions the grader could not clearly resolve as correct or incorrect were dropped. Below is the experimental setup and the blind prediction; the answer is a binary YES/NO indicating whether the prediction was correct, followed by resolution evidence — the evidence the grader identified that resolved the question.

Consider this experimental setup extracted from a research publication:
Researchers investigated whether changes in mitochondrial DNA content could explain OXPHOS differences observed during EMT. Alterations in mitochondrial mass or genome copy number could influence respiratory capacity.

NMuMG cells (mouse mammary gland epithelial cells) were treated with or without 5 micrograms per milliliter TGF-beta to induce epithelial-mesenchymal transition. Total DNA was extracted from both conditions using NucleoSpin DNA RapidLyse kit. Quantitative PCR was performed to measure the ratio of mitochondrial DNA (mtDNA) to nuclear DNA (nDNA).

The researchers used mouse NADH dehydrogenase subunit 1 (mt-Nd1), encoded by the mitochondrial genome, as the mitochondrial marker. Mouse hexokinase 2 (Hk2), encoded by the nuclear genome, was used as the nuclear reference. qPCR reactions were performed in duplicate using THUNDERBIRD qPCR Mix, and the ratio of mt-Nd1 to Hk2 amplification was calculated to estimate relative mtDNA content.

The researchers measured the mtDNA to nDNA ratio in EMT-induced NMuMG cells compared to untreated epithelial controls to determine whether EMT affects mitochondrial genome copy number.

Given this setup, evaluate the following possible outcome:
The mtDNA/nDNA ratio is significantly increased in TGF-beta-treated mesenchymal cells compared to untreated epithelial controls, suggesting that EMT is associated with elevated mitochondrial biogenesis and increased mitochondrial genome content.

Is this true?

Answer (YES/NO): NO